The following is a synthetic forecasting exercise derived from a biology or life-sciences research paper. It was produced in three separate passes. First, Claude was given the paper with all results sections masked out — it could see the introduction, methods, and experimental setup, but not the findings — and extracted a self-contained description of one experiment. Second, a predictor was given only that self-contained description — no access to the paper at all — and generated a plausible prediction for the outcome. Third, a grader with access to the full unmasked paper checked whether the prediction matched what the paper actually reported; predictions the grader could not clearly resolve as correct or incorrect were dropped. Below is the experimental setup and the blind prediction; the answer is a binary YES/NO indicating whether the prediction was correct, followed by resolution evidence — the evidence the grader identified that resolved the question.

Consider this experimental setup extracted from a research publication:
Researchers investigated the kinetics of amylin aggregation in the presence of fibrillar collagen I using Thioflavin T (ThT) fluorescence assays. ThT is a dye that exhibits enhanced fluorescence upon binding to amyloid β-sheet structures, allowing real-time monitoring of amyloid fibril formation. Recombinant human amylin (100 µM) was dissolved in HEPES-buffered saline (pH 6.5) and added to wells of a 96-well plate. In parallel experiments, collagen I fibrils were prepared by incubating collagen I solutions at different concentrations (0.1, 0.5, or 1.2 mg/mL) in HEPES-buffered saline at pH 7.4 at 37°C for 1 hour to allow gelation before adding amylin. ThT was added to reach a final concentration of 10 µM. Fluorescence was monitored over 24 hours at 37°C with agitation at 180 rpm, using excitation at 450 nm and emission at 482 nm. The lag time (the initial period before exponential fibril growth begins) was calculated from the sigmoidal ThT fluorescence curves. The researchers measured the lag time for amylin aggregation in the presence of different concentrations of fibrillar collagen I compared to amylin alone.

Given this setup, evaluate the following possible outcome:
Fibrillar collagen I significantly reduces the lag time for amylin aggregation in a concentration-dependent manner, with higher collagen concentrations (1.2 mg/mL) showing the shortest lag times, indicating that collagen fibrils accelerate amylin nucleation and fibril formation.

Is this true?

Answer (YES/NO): NO